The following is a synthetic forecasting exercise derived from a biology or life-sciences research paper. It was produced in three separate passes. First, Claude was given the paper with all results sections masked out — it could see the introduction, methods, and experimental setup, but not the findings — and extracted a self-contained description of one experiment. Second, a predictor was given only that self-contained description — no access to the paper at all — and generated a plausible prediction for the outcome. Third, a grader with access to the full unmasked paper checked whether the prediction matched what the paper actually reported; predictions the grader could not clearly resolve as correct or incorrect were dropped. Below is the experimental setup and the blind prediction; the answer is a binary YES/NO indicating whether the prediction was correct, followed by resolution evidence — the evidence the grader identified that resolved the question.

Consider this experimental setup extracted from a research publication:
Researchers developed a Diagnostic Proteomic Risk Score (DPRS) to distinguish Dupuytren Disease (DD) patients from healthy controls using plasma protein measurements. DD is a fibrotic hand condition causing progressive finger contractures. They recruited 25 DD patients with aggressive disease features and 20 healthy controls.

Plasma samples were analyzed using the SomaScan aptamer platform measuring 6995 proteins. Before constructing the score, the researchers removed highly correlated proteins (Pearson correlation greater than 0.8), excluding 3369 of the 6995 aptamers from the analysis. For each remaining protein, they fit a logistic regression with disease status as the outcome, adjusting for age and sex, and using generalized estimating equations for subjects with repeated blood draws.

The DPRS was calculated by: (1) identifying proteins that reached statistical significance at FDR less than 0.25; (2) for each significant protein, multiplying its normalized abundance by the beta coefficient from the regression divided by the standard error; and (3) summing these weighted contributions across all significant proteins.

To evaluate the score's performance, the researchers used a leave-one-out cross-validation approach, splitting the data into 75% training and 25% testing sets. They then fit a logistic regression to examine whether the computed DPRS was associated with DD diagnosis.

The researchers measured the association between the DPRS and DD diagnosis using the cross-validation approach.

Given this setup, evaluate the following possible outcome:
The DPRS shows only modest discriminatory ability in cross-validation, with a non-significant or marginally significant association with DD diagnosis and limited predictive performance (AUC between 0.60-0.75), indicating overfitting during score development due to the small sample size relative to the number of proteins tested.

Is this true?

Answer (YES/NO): NO